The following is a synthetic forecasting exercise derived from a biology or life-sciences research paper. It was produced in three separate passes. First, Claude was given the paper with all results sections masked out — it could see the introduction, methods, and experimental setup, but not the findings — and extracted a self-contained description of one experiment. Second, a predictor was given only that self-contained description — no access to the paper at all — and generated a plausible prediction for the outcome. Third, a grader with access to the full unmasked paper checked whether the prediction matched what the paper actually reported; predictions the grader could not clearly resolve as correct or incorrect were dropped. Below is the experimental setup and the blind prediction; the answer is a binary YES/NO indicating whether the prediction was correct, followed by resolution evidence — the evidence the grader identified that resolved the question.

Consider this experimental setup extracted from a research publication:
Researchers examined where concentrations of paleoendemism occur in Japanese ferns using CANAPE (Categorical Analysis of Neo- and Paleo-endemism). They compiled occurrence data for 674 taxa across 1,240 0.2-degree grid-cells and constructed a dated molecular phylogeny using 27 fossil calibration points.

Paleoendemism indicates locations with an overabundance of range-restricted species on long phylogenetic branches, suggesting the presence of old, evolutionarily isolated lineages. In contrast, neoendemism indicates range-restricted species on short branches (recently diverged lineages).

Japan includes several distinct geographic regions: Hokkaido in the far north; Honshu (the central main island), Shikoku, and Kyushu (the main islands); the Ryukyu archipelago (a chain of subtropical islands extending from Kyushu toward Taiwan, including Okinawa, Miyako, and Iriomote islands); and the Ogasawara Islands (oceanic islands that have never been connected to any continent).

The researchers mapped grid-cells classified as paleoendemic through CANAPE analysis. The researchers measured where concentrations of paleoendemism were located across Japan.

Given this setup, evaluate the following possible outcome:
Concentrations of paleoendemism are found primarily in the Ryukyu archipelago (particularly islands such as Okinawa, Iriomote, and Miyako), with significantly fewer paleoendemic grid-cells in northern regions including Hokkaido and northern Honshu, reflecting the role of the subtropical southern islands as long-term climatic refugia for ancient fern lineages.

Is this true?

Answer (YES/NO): YES